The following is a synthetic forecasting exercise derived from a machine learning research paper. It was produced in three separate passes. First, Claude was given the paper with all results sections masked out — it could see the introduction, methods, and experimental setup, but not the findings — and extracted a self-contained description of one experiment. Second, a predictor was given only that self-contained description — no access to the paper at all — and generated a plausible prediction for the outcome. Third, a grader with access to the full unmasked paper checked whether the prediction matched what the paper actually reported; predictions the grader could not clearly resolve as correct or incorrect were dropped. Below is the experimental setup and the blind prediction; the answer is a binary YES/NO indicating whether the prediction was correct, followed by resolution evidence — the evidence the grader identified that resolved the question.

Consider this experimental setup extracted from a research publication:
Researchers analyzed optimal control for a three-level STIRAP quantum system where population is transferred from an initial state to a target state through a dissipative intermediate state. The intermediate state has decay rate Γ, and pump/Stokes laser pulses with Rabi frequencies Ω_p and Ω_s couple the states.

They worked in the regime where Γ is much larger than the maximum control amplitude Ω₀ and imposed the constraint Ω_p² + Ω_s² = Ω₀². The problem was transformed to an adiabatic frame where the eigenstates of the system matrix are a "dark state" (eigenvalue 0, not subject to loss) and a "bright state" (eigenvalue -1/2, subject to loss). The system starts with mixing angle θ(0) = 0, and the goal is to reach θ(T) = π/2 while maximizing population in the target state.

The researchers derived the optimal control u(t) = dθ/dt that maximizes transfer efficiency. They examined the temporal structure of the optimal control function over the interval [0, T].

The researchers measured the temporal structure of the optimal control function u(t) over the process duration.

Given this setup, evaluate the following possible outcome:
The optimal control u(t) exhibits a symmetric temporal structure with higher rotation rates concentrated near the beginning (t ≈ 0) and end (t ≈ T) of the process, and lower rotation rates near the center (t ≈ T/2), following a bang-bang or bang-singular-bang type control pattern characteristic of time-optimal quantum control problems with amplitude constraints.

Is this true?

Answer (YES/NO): YES